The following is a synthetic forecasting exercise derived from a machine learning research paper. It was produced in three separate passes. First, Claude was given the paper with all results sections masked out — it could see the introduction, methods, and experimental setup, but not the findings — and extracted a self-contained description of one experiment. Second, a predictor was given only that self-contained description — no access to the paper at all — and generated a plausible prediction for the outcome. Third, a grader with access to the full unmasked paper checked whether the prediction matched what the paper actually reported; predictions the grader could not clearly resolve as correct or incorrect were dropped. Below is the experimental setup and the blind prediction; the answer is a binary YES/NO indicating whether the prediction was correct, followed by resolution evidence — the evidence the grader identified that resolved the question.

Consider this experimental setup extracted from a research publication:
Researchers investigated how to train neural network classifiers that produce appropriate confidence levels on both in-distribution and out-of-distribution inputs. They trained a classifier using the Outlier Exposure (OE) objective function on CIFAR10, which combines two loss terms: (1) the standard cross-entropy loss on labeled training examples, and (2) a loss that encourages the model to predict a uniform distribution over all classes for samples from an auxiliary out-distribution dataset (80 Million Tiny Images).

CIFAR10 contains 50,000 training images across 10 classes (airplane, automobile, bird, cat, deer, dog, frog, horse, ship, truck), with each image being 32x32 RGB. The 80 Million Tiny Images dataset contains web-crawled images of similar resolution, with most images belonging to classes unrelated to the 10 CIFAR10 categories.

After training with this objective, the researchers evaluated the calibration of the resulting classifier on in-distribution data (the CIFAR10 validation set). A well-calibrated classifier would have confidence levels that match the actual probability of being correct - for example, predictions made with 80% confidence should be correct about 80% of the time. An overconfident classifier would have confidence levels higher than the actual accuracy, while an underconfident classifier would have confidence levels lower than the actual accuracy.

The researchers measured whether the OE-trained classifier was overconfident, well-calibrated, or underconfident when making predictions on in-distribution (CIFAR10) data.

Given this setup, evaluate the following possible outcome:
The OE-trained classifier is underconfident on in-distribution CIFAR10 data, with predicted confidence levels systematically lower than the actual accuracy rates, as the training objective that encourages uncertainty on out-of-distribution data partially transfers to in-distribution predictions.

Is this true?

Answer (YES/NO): YES